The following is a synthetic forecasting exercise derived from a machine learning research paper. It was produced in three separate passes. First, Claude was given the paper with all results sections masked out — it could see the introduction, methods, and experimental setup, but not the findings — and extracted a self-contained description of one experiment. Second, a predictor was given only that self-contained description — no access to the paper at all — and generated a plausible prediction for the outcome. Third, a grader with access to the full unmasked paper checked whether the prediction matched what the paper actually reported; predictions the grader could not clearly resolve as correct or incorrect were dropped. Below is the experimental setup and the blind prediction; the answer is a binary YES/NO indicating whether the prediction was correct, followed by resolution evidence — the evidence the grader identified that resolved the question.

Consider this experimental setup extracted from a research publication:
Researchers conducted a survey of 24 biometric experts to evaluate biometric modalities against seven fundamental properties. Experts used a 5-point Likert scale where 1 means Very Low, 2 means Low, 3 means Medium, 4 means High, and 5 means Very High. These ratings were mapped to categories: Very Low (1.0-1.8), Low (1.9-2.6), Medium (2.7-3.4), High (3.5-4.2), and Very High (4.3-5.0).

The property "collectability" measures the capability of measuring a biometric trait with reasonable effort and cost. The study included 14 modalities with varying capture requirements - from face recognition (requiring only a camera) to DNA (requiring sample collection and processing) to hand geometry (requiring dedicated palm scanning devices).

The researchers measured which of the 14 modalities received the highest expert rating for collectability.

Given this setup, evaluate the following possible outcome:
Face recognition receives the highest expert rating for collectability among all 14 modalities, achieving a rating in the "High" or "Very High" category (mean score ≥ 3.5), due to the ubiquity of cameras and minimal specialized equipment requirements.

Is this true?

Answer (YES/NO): YES